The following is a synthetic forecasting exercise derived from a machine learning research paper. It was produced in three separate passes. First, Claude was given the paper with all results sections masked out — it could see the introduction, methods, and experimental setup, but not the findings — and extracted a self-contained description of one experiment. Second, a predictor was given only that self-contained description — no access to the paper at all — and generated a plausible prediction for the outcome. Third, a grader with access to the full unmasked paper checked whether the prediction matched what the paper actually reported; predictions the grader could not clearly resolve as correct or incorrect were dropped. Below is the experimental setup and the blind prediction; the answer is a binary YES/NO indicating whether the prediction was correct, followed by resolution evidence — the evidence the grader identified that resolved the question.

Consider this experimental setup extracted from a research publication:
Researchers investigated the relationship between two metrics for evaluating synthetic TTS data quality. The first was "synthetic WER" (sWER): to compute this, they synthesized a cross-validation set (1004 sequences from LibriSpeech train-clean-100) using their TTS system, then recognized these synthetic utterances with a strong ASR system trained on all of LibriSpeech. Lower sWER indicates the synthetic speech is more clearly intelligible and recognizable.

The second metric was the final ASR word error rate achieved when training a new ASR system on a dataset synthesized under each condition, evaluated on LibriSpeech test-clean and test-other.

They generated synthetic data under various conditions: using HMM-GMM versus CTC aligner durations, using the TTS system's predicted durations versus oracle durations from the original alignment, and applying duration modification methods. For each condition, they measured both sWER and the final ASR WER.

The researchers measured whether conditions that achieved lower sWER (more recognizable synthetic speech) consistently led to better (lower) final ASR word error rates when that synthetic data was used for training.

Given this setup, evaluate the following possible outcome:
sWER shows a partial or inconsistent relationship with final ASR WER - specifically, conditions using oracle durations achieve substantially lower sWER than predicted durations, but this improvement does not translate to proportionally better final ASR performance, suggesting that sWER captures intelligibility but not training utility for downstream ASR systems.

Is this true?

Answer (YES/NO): NO